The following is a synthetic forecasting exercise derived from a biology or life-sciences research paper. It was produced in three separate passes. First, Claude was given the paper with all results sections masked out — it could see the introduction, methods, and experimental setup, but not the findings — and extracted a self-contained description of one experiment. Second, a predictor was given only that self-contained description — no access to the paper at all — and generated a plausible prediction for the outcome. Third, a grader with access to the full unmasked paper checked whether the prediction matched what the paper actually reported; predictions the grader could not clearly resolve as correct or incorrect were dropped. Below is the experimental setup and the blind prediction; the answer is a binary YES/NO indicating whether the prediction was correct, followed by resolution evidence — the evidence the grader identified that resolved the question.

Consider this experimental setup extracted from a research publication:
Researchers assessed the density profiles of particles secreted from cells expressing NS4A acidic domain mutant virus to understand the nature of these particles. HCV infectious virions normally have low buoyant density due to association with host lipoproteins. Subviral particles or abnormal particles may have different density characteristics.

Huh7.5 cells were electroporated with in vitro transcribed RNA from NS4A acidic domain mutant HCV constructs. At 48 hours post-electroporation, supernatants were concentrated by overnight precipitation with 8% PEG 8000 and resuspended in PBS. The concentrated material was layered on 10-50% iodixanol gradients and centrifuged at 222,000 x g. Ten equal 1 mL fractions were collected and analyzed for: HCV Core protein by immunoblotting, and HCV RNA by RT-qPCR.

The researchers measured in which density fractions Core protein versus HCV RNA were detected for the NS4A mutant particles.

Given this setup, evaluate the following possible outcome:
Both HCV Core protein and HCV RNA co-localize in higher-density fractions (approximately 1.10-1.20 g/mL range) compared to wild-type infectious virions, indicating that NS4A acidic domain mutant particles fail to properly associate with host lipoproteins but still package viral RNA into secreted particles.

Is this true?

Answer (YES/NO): NO